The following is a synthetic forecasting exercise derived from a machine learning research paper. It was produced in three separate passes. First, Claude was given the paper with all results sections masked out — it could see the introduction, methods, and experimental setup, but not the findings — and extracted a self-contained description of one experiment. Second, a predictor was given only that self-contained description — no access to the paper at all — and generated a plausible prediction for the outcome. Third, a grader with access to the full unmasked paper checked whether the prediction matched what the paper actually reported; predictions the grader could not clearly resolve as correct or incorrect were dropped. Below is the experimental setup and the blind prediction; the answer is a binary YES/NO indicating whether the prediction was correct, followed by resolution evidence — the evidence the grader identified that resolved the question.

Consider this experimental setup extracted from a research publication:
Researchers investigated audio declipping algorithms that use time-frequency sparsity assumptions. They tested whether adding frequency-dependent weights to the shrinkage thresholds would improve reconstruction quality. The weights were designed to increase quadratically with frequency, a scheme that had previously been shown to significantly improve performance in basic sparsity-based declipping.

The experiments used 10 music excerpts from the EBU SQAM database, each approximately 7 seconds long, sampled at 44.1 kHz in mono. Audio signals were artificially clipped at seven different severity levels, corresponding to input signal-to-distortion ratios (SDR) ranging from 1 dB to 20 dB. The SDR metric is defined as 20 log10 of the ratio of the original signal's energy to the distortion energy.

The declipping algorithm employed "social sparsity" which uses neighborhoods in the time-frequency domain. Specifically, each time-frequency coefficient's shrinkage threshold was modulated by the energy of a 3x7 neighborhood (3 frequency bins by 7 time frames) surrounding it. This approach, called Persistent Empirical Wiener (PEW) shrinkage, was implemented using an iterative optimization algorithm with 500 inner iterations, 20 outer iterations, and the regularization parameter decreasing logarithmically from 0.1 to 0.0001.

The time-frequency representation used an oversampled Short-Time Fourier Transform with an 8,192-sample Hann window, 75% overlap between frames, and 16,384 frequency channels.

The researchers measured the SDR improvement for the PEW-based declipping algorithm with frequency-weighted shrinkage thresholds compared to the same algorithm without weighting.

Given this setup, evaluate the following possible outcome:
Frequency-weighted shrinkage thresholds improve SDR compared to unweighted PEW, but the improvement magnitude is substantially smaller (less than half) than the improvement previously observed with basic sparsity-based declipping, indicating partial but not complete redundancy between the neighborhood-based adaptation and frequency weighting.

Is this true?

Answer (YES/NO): NO